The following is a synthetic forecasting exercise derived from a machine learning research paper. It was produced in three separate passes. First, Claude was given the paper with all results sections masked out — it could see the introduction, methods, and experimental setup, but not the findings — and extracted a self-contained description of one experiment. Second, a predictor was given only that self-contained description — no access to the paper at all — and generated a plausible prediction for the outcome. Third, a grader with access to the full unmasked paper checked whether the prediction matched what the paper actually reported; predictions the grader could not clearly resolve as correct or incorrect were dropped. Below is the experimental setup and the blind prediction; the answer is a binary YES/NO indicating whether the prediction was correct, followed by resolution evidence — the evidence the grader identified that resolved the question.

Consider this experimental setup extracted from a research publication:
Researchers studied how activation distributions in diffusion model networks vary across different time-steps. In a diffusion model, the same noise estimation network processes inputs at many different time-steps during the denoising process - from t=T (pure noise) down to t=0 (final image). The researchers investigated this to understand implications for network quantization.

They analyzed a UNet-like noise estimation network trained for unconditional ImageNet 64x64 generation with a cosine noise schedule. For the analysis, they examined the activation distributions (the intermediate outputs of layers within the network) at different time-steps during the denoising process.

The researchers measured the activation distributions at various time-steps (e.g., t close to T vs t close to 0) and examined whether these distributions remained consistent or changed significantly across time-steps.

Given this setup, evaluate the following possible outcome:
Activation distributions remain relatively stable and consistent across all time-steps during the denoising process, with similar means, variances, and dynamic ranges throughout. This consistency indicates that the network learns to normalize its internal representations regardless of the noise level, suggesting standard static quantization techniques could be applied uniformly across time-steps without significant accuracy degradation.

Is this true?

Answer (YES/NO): NO